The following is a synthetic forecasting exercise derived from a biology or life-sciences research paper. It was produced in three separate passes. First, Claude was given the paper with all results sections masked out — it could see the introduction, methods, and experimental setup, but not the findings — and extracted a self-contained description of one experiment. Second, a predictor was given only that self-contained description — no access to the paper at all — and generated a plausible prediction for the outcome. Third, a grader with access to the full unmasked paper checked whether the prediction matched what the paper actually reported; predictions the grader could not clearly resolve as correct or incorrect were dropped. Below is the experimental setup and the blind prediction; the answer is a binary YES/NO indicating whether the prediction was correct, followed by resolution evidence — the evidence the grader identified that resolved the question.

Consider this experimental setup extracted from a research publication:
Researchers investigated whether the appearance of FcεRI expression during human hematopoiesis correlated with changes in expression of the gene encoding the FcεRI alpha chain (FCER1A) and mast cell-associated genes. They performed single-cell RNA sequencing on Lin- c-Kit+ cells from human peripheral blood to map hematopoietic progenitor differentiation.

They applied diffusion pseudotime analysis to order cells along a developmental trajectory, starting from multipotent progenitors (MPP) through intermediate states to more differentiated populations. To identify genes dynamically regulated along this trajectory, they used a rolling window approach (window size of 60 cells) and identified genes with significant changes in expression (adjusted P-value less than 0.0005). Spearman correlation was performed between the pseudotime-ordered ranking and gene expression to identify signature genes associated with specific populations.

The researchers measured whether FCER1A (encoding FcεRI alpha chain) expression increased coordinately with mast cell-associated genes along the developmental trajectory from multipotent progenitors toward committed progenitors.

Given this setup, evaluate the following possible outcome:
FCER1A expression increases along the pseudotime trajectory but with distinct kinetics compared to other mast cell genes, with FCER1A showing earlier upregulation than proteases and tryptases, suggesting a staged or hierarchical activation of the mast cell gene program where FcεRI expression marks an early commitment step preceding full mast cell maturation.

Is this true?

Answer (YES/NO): YES